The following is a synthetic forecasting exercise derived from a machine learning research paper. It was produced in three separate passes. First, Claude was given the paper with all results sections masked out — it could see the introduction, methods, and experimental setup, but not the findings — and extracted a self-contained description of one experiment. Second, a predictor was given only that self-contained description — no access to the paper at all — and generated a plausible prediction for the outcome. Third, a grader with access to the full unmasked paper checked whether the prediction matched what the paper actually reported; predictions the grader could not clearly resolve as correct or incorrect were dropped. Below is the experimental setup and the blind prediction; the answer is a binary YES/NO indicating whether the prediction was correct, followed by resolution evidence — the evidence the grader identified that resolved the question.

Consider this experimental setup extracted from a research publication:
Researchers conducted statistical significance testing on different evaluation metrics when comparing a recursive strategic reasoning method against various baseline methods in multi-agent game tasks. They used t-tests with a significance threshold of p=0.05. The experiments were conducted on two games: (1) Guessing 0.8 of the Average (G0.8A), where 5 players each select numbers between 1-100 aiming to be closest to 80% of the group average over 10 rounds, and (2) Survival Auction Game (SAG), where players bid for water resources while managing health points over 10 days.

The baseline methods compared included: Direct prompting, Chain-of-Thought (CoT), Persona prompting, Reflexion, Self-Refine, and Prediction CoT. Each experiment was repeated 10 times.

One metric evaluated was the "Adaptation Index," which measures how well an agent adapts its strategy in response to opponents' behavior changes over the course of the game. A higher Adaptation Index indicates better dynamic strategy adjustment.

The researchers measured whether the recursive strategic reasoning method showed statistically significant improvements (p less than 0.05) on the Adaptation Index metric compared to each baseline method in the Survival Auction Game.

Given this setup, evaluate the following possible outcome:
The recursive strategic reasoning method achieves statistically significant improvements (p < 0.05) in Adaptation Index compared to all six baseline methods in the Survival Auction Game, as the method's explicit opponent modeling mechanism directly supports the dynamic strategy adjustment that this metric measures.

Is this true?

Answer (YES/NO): NO